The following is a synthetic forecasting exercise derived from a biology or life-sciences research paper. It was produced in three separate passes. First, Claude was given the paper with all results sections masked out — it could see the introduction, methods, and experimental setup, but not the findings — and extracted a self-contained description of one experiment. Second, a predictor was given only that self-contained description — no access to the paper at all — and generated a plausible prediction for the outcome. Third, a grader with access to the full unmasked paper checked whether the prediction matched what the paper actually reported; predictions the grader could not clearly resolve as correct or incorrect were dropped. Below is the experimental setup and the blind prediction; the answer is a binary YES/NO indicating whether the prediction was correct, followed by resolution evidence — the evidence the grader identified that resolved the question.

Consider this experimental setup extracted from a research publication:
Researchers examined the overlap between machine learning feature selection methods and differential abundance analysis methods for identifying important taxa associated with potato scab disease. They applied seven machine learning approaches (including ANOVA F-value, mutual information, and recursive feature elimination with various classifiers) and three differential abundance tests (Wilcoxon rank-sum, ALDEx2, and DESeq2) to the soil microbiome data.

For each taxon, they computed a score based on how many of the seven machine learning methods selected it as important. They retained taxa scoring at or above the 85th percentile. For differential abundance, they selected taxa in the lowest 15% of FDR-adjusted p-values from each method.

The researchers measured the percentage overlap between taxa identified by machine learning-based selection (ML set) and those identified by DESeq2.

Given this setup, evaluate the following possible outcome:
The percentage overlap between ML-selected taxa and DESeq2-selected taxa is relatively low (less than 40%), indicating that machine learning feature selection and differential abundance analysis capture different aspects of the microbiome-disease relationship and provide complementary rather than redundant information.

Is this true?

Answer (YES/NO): NO